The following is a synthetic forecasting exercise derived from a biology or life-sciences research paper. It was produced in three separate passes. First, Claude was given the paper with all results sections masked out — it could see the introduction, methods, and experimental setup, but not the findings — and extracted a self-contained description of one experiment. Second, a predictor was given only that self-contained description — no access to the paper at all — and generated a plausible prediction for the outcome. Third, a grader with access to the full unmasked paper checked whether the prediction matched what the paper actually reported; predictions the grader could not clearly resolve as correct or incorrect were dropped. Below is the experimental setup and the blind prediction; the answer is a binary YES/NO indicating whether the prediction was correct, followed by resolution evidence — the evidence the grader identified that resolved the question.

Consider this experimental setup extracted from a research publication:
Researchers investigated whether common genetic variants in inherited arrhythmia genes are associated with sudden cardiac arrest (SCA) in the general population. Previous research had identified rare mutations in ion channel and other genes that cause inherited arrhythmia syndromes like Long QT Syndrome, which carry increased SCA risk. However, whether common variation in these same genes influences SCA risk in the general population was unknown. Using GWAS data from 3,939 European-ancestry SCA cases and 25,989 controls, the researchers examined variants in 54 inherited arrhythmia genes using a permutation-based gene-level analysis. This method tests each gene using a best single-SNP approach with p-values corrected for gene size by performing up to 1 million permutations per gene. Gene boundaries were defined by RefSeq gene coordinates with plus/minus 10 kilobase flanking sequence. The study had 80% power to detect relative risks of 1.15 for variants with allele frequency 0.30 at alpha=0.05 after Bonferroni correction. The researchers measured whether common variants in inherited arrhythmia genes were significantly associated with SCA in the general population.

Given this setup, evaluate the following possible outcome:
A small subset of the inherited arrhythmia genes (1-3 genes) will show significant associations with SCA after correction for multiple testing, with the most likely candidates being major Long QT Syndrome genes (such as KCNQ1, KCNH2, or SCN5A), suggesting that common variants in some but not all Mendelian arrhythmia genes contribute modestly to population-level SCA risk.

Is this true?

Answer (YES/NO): NO